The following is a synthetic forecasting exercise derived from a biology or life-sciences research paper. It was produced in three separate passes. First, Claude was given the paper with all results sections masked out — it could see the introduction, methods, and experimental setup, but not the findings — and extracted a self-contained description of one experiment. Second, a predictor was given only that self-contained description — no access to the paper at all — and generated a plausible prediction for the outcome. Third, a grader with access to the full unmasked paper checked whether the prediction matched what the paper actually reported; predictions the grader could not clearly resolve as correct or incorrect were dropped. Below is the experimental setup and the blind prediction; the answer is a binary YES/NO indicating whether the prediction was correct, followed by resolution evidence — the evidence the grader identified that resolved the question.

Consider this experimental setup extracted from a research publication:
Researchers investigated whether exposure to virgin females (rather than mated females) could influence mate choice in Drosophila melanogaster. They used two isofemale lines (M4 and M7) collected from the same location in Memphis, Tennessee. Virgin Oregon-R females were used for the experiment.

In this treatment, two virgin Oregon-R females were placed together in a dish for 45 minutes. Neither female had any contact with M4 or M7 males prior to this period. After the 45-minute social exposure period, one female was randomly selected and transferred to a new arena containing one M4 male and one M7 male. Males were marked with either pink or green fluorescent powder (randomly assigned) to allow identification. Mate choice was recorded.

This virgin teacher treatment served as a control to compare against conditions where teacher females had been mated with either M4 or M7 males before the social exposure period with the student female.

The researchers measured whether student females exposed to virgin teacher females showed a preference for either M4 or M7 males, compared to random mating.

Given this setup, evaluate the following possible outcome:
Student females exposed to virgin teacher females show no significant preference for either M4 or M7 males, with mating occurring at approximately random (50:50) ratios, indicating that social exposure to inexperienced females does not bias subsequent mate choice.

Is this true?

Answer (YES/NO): YES